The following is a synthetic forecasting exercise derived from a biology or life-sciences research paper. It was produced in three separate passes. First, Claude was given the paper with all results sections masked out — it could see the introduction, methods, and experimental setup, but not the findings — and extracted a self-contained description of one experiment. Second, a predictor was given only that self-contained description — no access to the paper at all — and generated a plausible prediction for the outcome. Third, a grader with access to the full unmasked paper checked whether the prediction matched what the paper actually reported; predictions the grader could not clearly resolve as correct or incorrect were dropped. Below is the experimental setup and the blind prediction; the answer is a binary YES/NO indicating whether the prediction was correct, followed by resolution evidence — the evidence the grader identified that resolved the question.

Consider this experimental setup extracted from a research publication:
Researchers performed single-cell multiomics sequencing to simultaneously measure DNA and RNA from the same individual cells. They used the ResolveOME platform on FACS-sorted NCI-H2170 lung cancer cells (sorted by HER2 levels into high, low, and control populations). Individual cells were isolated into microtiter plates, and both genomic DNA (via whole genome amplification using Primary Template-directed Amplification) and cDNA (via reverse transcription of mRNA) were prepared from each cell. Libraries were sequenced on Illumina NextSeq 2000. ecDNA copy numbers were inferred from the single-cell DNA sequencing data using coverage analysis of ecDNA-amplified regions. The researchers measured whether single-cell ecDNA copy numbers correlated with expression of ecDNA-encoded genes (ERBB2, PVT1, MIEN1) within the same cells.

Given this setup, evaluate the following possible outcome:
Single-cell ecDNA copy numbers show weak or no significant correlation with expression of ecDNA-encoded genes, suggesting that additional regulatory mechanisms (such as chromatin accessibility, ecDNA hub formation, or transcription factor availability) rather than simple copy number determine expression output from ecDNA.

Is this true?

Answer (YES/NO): NO